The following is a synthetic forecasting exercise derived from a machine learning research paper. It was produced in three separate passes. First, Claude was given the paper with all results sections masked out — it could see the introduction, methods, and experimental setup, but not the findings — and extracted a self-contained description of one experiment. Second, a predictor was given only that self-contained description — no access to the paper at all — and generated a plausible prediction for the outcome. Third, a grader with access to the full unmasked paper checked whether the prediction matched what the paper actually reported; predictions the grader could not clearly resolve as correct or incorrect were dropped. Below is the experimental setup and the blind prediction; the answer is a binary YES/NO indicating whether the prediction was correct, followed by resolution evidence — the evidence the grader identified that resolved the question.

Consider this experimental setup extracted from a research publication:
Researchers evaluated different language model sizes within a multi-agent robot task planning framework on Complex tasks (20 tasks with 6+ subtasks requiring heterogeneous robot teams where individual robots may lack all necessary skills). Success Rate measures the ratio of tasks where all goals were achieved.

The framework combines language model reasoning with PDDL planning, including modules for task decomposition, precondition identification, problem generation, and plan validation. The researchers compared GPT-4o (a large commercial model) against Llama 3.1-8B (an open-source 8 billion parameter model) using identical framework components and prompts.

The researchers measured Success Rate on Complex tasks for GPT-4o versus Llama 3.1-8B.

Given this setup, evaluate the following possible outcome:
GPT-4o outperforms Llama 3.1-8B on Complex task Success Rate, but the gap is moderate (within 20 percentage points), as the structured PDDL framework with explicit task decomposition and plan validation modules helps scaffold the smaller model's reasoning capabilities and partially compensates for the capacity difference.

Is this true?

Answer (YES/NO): NO